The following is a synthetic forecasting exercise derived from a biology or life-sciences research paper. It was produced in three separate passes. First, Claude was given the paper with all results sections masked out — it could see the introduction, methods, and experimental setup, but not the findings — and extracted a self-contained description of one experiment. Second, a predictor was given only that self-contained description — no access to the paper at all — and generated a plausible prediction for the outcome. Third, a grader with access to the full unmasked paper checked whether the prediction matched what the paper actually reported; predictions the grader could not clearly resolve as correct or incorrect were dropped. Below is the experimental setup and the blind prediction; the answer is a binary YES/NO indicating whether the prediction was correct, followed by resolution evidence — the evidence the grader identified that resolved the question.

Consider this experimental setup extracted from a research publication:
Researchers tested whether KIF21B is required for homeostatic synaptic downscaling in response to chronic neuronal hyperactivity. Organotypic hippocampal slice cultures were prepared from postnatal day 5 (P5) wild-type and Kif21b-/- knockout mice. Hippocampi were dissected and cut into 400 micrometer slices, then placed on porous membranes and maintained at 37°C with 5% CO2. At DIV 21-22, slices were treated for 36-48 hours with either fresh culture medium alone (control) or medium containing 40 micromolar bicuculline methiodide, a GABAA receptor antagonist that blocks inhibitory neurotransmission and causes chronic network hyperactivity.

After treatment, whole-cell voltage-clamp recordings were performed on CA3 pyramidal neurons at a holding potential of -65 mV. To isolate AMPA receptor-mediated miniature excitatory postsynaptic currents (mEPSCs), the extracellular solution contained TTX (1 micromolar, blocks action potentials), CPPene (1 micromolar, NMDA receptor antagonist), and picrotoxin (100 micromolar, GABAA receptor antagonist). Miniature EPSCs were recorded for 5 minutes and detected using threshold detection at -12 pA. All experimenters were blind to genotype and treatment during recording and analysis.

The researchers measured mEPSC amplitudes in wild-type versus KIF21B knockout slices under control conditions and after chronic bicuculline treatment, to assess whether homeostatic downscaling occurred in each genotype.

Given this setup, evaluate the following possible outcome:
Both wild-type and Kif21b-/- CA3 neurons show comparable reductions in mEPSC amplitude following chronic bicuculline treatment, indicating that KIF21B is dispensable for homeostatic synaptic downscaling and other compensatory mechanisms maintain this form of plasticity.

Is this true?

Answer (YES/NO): NO